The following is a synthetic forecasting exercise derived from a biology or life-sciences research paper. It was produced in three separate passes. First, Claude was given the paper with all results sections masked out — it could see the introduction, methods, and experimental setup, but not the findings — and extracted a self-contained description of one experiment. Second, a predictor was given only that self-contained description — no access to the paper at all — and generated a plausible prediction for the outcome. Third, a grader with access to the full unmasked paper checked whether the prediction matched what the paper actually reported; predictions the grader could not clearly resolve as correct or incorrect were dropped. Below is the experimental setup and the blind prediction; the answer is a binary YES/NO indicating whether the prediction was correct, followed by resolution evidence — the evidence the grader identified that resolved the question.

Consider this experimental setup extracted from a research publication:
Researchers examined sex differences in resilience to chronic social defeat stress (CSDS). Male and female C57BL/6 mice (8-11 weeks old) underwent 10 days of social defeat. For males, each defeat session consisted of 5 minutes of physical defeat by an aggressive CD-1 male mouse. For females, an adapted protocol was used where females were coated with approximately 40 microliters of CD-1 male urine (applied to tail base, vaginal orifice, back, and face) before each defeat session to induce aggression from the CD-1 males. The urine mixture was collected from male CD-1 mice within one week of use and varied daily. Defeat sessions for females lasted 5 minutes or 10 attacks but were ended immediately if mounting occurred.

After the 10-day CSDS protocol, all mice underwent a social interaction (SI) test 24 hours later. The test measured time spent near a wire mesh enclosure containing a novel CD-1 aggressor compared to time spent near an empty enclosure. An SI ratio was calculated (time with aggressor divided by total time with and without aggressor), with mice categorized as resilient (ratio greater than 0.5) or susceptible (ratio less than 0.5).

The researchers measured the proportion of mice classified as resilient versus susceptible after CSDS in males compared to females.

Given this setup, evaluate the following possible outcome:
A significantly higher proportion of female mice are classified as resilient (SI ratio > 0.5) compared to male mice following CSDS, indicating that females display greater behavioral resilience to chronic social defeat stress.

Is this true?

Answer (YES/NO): NO